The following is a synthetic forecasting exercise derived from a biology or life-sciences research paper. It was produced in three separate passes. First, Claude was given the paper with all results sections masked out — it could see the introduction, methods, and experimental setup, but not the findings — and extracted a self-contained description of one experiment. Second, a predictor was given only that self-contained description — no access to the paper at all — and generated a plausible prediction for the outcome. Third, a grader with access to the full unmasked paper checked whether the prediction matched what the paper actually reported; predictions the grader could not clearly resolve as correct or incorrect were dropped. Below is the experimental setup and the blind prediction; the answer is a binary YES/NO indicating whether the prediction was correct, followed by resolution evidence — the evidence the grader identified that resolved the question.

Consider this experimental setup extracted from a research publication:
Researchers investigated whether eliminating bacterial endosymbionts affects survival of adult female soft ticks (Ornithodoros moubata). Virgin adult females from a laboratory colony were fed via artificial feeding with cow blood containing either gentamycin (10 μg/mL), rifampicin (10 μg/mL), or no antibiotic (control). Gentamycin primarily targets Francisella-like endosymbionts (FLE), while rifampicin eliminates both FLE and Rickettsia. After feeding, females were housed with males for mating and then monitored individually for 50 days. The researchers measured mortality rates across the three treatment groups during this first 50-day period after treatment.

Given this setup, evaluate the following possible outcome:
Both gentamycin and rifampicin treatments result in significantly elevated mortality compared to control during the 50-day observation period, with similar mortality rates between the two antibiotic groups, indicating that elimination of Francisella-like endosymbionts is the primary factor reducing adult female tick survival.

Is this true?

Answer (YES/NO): NO